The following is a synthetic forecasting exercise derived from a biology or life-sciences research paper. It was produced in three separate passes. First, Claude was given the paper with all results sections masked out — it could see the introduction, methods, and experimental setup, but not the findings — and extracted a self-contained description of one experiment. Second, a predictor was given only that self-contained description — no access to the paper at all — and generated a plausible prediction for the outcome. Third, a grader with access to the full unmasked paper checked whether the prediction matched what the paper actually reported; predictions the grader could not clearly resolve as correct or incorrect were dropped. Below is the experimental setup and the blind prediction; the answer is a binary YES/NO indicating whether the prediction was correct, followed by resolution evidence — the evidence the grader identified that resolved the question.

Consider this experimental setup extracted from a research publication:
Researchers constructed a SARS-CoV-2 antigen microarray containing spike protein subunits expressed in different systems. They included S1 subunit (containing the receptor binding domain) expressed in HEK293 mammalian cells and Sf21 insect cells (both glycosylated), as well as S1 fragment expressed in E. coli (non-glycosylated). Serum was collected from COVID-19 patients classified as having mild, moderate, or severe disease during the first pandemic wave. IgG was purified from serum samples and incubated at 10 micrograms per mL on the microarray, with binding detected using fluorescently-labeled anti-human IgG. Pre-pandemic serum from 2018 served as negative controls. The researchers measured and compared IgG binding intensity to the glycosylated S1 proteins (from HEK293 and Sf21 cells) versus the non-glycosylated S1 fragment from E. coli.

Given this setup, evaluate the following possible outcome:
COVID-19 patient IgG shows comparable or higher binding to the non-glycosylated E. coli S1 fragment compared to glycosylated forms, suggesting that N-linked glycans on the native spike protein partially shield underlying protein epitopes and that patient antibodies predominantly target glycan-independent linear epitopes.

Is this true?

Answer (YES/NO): NO